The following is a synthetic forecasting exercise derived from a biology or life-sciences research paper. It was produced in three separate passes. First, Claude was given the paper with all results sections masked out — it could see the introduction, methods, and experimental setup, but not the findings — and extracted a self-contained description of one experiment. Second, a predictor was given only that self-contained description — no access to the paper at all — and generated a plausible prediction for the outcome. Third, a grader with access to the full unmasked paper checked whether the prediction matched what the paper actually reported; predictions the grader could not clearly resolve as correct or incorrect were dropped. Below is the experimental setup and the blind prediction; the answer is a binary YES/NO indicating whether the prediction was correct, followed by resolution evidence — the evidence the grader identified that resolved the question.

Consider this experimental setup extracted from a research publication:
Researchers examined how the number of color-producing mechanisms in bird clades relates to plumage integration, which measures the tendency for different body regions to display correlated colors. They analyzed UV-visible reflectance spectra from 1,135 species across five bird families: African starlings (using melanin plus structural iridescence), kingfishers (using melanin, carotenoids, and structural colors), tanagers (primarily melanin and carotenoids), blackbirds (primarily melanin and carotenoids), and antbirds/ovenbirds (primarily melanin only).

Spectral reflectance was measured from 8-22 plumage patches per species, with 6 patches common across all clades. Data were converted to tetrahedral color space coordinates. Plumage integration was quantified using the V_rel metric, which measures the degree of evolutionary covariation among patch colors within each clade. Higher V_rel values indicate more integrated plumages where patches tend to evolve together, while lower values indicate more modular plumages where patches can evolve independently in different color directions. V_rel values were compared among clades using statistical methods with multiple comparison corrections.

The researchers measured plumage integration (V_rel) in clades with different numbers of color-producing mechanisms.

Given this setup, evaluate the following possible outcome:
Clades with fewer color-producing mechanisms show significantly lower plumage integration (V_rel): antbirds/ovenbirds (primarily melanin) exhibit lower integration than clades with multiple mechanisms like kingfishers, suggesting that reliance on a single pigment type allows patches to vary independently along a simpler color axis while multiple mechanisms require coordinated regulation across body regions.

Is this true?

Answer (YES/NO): NO